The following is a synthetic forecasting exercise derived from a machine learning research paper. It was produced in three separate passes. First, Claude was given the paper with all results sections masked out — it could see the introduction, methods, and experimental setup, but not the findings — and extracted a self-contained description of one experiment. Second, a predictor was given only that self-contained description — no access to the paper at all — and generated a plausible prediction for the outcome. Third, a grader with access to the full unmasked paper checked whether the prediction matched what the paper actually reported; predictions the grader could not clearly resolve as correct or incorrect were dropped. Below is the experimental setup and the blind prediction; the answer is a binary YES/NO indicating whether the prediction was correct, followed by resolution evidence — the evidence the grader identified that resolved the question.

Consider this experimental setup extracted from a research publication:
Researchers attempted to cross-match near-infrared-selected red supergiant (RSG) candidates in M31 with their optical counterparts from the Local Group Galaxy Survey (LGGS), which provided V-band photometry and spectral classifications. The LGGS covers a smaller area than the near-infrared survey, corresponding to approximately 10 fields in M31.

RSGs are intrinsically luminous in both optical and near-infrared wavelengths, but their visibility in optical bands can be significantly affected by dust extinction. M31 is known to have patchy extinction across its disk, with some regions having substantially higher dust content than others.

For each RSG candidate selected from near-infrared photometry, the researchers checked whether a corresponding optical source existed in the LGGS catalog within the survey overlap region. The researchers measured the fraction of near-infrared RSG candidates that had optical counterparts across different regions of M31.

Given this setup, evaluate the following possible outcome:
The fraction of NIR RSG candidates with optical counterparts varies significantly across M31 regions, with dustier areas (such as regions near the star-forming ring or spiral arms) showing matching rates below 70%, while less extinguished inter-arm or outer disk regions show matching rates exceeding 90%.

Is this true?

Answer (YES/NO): NO